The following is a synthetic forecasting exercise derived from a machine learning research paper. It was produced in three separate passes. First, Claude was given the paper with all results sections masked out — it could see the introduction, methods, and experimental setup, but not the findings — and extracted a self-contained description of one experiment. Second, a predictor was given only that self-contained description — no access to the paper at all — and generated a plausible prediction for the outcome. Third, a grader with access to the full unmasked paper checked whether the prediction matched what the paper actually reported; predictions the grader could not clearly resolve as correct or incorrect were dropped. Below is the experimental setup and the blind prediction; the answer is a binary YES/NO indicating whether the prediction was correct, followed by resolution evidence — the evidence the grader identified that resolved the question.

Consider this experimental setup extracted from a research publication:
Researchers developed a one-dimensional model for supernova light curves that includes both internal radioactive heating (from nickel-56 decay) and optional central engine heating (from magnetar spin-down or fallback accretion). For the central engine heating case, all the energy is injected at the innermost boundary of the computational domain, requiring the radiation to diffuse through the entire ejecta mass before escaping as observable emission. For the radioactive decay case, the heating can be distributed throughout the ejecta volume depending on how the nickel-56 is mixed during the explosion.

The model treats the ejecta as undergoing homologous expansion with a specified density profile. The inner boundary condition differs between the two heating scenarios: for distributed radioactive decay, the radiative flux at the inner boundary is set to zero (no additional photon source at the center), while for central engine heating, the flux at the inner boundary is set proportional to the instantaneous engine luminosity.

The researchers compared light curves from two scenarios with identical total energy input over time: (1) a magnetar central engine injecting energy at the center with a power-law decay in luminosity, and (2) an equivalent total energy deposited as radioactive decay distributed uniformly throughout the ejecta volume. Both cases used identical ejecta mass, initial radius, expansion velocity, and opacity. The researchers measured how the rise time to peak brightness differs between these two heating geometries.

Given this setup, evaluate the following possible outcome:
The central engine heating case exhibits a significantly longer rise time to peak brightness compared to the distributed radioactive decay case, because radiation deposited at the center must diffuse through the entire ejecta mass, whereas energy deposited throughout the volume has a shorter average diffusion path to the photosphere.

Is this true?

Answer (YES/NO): YES